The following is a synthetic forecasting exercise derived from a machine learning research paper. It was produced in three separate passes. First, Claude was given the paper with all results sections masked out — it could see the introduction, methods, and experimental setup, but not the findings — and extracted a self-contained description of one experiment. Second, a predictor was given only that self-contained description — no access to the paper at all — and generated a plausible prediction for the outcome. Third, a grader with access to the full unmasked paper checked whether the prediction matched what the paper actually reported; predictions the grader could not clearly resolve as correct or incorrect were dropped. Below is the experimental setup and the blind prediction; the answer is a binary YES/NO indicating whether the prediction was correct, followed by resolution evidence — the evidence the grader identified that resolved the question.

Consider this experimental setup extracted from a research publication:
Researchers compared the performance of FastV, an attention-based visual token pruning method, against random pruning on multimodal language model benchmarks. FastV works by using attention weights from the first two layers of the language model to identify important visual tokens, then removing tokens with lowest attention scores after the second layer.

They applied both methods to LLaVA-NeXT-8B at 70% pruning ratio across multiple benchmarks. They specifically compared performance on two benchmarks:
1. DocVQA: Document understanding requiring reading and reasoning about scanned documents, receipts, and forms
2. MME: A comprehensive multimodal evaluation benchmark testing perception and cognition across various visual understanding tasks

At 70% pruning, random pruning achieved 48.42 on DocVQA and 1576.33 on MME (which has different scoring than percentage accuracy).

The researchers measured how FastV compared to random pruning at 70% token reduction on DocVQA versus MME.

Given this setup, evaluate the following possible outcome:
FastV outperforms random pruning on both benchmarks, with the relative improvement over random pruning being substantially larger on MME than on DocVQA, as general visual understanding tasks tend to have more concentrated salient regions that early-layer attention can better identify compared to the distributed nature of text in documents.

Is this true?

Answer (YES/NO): NO